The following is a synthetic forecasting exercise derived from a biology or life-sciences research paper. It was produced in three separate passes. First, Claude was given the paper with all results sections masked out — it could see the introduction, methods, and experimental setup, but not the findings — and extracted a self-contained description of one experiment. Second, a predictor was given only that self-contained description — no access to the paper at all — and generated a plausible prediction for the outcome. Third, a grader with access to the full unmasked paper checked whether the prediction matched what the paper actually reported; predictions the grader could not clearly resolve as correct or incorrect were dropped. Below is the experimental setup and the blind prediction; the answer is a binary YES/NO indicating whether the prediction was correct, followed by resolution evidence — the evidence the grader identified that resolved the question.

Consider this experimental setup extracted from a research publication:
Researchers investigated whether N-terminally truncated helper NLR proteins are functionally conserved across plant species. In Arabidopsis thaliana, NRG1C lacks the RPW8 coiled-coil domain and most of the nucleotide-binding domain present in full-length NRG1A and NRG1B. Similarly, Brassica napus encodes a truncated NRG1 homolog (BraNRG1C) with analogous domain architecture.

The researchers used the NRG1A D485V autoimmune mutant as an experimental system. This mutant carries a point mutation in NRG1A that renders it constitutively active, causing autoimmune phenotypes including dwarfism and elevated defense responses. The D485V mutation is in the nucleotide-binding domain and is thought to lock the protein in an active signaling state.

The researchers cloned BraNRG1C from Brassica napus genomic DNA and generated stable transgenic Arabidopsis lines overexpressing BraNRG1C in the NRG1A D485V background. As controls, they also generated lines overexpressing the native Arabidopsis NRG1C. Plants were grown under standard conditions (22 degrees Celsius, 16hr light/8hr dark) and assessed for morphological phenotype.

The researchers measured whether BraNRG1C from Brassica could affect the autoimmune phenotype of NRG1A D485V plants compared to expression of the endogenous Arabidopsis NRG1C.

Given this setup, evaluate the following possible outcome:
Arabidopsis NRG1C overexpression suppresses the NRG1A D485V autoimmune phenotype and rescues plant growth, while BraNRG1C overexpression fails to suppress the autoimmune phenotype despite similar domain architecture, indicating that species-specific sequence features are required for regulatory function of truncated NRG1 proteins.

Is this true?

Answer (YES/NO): NO